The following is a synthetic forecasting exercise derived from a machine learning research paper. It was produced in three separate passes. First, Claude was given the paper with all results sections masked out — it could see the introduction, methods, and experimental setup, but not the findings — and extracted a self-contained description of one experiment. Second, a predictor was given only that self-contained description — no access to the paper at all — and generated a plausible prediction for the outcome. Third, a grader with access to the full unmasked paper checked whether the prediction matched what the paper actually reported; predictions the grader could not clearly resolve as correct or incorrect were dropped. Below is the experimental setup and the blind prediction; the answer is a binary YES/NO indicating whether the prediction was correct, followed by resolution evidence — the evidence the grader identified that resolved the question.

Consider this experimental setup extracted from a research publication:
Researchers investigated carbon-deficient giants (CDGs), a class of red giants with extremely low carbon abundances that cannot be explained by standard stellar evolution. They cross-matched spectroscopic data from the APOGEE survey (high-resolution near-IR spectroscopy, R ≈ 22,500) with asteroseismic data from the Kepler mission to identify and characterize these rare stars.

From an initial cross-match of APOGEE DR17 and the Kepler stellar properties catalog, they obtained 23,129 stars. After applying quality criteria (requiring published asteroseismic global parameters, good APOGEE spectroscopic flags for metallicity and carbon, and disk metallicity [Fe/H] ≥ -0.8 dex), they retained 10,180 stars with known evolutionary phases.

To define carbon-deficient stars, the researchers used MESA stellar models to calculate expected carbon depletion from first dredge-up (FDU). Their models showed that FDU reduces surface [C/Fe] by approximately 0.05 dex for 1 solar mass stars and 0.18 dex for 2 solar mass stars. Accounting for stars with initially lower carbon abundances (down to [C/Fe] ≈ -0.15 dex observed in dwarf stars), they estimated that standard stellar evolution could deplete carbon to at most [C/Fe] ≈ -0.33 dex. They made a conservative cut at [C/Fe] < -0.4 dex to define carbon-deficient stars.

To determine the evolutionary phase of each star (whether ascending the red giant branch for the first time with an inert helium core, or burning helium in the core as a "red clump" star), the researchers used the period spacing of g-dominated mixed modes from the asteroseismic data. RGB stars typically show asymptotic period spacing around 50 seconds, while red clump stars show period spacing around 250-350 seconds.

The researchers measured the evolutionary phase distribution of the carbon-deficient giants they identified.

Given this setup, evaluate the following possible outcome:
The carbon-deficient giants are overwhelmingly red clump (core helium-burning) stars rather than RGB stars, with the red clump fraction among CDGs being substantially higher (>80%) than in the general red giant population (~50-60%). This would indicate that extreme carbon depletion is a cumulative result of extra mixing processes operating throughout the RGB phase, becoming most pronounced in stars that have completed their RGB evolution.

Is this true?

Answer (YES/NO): YES